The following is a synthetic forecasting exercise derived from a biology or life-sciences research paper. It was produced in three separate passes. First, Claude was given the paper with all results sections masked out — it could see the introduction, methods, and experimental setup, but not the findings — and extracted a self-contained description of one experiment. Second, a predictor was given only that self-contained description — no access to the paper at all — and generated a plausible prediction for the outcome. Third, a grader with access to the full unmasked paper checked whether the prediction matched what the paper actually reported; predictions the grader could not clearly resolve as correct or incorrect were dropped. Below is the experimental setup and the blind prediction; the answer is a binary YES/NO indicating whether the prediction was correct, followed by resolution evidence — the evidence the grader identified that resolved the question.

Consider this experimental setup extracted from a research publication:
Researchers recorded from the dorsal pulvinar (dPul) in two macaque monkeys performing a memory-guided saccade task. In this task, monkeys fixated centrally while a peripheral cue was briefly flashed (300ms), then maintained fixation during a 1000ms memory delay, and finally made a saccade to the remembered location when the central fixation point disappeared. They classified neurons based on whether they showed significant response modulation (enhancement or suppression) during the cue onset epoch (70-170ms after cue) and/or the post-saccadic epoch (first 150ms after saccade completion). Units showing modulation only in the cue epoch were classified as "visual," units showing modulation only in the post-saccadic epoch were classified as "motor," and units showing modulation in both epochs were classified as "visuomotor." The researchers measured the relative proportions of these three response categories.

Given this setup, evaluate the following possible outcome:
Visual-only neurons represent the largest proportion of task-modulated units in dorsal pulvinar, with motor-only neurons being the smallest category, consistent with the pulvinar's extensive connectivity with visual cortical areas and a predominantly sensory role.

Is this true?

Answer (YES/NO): NO